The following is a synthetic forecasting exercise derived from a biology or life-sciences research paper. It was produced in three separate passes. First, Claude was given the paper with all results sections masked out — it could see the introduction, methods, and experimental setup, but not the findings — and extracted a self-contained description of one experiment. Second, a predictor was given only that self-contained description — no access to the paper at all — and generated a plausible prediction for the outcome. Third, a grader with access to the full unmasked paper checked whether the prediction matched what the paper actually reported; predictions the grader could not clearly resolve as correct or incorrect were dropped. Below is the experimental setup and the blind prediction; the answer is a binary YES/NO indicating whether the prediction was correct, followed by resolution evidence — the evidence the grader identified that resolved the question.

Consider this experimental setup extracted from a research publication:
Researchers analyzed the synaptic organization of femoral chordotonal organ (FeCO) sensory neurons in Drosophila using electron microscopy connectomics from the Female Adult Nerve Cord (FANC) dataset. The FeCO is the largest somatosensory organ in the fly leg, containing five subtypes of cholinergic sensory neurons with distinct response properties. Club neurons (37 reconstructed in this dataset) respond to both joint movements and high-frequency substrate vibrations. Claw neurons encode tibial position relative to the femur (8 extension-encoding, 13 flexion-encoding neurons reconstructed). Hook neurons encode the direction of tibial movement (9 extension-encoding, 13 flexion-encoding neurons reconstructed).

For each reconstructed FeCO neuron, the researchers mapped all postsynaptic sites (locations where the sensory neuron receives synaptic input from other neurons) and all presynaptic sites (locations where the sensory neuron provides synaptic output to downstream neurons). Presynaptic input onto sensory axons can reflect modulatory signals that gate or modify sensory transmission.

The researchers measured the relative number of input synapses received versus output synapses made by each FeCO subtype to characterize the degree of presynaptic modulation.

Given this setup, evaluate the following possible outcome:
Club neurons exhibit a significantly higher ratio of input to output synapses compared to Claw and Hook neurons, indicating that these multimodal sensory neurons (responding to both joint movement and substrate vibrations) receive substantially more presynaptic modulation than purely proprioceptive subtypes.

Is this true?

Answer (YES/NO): NO